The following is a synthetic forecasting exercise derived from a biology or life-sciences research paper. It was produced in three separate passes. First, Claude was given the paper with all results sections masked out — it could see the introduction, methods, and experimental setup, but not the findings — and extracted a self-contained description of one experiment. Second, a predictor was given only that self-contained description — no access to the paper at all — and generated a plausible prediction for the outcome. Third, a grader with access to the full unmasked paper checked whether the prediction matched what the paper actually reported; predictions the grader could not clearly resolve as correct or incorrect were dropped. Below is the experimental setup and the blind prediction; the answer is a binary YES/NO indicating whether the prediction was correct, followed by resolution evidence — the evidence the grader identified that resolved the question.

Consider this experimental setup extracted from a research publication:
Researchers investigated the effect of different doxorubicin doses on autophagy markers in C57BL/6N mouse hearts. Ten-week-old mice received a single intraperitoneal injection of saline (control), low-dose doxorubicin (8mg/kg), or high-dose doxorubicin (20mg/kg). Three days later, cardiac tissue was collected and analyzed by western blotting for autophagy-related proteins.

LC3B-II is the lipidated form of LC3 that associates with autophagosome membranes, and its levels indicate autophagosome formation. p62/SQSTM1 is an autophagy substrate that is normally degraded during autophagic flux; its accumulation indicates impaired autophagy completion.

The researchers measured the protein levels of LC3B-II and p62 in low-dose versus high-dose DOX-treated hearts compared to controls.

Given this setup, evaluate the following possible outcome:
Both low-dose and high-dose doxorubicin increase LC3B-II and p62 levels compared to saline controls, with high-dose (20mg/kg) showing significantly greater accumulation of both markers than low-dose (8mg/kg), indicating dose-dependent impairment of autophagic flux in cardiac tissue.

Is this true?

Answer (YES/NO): NO